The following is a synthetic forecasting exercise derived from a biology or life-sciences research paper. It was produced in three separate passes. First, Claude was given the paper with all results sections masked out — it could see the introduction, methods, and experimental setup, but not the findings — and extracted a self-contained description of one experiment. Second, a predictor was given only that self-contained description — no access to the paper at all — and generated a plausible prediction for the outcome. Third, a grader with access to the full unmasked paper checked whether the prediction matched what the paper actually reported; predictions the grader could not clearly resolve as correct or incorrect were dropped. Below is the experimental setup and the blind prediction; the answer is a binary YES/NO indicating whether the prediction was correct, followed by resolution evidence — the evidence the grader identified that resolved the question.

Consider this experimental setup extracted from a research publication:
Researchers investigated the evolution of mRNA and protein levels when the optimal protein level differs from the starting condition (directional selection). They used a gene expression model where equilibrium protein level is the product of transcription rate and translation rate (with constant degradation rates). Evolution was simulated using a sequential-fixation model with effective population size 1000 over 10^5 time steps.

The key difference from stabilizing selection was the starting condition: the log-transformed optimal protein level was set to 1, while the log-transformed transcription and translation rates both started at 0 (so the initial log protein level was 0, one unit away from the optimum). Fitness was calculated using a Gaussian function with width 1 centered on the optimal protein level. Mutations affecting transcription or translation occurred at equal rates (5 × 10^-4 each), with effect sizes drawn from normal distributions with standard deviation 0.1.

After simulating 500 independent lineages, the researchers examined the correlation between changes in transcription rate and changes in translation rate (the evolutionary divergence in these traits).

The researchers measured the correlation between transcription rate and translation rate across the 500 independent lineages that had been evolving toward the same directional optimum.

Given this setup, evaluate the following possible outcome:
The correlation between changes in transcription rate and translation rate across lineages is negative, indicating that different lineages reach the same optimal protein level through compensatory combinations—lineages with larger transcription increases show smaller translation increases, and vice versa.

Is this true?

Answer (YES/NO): YES